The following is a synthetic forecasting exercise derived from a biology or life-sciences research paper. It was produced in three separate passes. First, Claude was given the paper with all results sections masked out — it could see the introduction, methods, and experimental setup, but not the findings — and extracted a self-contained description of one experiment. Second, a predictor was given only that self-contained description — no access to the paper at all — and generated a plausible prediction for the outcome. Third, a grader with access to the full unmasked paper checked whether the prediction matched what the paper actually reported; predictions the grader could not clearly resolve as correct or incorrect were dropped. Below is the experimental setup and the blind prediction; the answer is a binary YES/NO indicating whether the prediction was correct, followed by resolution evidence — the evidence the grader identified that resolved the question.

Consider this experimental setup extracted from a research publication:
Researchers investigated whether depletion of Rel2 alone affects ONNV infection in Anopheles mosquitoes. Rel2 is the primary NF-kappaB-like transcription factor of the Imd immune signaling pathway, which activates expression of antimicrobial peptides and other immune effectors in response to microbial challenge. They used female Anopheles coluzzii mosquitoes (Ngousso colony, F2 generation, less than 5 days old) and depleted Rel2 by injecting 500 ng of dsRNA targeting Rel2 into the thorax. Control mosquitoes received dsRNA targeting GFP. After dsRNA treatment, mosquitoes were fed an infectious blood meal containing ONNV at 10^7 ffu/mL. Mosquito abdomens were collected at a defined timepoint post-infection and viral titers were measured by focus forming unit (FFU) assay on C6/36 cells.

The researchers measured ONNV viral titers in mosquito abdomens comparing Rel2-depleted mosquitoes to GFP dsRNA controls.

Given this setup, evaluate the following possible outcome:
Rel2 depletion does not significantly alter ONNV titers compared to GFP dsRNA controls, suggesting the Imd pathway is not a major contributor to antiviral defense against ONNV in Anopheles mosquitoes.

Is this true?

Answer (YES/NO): NO